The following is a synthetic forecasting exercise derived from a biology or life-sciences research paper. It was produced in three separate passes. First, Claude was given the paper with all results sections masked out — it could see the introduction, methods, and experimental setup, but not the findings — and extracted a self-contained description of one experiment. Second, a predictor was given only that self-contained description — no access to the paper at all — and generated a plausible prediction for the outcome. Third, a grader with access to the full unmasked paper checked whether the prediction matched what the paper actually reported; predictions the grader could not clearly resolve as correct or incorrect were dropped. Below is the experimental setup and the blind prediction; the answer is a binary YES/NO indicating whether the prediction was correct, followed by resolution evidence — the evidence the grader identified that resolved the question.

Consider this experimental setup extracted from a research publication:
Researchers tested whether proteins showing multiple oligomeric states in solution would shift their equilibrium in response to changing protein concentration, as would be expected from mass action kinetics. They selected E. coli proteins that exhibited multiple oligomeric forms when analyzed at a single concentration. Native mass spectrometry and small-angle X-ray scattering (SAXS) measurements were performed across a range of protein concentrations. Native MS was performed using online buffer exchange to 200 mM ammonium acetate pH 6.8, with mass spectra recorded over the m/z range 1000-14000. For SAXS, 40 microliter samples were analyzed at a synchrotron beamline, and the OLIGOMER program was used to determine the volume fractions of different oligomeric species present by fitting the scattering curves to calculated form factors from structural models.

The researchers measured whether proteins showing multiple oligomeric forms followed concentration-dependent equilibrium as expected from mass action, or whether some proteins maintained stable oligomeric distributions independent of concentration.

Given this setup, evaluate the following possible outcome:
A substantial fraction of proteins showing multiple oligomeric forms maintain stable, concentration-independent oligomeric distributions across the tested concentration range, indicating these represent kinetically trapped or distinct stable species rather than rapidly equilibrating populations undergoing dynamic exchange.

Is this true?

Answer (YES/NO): YES